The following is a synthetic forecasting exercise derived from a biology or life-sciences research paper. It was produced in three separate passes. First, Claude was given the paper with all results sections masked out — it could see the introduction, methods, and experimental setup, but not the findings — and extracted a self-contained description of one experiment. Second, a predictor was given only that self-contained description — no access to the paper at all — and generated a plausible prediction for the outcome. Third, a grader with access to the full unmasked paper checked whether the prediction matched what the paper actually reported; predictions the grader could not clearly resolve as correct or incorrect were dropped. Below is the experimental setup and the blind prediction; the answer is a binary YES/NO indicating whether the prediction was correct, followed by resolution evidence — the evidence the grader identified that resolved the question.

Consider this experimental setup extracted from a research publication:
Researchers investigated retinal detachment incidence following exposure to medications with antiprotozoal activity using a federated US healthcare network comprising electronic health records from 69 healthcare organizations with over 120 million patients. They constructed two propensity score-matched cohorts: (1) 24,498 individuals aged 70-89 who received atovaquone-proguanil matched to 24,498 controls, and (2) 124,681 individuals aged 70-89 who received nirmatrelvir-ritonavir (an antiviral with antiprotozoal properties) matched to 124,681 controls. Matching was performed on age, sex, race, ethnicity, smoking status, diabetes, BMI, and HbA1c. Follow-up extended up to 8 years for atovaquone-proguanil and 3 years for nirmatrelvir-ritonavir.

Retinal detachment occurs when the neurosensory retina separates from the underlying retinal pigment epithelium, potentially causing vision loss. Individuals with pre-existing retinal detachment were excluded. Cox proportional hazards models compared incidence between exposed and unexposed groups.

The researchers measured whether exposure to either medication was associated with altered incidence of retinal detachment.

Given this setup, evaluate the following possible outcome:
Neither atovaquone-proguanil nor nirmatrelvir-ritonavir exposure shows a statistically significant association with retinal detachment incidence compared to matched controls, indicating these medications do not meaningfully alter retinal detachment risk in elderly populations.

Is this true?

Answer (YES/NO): NO